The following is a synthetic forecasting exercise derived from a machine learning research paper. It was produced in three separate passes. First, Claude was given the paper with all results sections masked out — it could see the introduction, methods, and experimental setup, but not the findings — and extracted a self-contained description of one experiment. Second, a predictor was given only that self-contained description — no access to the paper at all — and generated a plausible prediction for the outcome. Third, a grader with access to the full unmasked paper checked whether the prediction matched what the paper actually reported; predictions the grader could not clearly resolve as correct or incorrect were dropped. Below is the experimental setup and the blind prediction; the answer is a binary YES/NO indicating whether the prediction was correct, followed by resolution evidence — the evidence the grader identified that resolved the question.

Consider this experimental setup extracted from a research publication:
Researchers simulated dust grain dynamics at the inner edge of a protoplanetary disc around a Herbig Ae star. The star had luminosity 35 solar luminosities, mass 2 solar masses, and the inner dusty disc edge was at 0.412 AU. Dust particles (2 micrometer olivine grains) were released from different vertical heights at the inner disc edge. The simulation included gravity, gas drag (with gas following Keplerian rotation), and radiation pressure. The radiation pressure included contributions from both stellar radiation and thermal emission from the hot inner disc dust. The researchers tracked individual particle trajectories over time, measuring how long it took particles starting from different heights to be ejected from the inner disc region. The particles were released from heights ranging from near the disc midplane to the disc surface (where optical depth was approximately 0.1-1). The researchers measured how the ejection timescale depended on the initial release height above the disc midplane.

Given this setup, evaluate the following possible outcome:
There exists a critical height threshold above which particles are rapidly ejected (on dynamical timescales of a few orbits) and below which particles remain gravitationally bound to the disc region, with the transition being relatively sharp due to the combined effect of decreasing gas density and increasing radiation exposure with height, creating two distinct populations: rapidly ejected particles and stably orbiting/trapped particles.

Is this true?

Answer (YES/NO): NO